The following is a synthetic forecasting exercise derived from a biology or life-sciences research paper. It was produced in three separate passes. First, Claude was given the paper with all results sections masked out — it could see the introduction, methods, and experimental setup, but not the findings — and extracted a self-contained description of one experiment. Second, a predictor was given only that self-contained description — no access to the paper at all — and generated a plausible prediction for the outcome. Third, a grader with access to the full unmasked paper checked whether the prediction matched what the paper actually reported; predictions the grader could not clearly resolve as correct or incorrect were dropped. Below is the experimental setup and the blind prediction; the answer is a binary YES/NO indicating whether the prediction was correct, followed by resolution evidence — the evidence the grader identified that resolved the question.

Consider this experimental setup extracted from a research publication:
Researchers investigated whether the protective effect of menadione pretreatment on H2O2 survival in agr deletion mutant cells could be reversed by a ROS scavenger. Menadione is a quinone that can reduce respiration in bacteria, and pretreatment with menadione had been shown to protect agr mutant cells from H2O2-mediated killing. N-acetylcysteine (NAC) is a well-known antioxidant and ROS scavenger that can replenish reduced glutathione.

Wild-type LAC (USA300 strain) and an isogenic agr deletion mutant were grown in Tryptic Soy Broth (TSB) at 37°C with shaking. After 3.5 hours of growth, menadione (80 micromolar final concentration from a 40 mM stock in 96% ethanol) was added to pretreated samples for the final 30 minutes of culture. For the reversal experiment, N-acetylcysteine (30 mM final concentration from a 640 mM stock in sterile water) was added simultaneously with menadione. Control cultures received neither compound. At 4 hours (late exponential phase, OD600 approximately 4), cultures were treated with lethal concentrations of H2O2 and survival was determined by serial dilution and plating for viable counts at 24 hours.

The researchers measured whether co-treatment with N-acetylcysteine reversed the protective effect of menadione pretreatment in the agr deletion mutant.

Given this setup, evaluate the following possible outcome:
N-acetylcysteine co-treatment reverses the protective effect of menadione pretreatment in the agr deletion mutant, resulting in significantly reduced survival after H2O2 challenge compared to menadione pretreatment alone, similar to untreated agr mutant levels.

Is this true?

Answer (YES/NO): YES